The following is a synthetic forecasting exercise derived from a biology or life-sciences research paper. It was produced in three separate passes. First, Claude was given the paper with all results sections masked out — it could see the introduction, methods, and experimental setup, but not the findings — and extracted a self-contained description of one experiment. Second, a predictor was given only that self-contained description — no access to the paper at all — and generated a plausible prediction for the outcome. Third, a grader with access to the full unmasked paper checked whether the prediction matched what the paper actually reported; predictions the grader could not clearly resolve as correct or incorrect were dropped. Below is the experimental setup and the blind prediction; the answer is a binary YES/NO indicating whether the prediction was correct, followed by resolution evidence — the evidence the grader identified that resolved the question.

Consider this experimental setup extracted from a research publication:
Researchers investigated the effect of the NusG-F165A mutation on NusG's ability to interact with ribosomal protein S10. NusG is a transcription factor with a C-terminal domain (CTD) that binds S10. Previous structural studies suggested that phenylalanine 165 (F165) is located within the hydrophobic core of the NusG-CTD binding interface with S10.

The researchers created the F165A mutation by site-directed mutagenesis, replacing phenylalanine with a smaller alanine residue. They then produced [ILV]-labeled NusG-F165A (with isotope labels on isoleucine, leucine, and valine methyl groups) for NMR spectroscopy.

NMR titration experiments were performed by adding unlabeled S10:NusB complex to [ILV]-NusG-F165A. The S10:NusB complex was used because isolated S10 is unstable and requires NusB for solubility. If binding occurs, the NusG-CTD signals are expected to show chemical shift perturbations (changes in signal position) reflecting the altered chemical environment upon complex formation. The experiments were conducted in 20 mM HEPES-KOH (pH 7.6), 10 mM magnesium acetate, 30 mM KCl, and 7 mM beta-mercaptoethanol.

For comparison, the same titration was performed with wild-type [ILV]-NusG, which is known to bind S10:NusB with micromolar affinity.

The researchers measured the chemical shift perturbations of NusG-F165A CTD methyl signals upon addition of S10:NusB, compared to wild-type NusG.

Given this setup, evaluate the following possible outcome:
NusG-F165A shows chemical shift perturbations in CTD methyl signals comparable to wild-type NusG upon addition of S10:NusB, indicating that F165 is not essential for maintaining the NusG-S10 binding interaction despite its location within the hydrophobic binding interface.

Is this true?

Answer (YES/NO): NO